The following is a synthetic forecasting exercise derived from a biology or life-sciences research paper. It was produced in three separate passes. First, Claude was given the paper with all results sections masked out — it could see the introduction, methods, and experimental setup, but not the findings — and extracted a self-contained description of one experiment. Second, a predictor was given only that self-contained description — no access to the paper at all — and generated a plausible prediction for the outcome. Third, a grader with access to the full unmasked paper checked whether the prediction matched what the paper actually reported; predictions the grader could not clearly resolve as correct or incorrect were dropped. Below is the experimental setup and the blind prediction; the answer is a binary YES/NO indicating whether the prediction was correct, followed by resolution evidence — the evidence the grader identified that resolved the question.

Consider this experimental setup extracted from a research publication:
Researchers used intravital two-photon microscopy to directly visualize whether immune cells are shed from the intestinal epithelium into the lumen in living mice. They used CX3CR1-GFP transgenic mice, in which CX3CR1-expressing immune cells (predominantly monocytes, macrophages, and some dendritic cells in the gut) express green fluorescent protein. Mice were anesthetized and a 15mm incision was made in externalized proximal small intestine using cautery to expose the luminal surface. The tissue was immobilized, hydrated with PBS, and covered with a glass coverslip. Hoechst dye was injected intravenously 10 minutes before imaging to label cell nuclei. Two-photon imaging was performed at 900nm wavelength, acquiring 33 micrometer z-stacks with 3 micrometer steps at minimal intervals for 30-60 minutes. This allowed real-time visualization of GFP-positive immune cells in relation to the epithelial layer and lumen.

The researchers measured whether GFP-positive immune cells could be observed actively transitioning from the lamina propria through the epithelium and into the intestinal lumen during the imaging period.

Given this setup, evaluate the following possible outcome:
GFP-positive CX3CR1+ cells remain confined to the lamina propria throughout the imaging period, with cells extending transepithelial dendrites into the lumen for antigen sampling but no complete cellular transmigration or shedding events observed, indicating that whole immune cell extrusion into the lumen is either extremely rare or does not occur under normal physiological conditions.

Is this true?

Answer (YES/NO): NO